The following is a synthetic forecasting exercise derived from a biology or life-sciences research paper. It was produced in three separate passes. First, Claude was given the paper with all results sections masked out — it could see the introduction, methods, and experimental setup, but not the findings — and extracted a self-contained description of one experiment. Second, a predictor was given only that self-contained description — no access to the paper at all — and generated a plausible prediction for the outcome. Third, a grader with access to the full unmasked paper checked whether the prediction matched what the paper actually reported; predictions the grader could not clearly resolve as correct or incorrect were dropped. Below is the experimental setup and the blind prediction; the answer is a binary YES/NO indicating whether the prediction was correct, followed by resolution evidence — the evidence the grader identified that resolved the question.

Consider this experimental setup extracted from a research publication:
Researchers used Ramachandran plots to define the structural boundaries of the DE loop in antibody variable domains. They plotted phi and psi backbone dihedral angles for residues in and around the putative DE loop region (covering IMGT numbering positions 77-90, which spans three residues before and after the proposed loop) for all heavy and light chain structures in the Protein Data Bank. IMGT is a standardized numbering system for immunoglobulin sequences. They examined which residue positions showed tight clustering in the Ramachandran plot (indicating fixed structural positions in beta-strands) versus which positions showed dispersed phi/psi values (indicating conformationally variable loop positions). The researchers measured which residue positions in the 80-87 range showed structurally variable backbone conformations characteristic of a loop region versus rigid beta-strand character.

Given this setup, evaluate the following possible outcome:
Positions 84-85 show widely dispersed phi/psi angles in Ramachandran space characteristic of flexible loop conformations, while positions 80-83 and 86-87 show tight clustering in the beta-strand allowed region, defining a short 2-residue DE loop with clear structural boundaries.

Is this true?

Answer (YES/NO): NO